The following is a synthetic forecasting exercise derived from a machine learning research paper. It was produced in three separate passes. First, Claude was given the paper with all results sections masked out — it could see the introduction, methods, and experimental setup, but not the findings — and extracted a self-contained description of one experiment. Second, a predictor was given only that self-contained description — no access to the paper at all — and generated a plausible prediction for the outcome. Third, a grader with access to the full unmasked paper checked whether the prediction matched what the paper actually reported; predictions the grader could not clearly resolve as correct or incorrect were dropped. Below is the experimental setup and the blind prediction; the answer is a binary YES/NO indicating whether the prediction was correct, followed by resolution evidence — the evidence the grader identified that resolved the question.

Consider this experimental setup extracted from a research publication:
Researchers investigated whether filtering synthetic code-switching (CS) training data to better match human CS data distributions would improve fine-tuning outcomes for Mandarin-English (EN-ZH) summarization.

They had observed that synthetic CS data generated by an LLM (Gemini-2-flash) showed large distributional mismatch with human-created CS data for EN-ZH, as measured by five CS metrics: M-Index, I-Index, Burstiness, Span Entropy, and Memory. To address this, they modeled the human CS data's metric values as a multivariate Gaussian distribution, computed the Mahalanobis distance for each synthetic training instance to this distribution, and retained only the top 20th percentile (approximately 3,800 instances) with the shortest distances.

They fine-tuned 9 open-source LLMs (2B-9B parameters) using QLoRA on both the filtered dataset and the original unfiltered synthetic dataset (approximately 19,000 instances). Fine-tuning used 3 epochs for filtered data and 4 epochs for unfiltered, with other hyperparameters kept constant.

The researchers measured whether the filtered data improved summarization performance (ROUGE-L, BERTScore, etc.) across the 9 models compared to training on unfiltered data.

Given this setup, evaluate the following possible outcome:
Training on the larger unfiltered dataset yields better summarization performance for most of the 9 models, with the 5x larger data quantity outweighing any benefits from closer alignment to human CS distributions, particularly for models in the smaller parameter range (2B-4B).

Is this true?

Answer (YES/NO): NO